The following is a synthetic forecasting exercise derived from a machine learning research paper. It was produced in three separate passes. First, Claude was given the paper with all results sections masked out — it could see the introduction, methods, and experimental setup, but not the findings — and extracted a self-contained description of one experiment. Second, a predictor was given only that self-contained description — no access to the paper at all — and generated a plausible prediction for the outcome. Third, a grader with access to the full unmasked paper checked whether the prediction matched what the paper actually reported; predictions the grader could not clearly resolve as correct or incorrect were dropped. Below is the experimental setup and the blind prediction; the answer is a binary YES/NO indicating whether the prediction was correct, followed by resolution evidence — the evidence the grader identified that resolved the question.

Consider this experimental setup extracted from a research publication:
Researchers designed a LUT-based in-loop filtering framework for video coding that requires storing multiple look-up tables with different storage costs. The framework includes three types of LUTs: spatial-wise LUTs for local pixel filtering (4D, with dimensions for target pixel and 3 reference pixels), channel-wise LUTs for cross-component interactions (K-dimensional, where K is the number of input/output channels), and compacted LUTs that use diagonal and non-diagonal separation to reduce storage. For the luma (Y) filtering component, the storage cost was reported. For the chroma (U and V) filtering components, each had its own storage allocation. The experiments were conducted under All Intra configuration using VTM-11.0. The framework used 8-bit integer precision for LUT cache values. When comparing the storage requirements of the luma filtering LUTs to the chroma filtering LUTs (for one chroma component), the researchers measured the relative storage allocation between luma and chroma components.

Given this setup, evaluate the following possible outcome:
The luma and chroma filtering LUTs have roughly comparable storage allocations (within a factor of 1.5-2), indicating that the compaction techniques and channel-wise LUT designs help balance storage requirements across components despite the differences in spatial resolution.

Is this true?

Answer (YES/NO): NO